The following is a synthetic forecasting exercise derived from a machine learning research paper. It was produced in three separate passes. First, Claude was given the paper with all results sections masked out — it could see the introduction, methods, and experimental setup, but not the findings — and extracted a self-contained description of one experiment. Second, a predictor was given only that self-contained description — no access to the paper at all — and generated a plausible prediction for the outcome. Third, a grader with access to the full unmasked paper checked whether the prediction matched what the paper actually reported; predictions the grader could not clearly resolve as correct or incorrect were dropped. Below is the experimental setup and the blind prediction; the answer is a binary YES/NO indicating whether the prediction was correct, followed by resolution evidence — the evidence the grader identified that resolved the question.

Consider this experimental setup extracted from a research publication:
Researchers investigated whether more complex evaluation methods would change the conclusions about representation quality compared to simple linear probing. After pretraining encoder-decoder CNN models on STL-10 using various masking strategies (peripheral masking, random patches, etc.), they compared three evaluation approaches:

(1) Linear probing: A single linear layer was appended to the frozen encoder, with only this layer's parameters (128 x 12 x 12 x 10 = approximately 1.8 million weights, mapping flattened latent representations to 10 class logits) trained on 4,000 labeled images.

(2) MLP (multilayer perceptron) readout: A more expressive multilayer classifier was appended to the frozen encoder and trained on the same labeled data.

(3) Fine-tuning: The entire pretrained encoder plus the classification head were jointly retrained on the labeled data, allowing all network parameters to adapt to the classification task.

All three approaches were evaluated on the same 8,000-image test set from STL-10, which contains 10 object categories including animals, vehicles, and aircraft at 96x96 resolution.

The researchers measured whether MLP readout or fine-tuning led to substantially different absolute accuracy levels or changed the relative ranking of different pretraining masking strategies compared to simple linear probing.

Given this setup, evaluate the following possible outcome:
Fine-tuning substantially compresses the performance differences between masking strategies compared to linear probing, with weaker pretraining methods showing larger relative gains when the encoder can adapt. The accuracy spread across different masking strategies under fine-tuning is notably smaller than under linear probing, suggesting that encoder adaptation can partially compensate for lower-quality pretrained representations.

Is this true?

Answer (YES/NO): NO